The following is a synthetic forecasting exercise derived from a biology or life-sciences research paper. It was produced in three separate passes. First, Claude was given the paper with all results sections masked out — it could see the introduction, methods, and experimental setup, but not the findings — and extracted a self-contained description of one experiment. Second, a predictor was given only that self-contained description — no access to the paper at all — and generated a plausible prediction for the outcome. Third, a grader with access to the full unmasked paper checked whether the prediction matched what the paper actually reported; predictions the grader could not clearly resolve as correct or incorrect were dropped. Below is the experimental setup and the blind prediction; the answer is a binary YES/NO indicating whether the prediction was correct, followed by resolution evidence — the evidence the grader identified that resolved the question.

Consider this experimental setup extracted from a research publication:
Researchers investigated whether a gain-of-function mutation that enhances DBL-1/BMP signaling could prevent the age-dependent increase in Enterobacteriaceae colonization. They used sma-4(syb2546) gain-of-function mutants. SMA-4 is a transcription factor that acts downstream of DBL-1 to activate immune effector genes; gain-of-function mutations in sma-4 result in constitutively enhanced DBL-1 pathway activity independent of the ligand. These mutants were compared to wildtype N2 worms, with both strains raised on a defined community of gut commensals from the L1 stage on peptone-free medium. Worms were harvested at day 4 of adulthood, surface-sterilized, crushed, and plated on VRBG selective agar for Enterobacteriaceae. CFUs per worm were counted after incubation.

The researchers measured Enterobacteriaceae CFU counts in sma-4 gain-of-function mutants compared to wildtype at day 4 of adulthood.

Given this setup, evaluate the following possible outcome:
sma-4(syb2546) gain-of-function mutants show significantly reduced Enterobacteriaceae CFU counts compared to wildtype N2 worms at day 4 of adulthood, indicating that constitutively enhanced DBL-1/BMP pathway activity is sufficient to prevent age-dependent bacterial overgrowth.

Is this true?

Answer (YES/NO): NO